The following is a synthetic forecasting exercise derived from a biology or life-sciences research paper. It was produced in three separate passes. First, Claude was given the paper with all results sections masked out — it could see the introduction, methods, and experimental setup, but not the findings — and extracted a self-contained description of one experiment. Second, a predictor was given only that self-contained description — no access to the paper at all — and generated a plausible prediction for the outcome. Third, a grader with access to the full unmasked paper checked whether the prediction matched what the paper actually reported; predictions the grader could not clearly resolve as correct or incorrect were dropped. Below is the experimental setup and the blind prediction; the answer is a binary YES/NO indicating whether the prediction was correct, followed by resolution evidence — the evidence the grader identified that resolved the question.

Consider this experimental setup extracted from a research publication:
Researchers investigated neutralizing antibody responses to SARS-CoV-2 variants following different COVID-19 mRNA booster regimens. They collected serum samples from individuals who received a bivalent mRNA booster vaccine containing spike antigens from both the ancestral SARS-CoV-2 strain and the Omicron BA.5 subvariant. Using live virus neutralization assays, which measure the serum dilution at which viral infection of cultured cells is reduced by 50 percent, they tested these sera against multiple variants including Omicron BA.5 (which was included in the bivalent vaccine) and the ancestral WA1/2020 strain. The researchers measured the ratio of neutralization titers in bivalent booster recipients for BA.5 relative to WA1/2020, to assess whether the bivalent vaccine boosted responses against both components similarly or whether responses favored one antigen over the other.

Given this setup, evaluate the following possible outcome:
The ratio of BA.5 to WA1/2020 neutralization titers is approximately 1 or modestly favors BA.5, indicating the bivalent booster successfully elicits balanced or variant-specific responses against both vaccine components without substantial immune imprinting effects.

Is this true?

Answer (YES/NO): NO